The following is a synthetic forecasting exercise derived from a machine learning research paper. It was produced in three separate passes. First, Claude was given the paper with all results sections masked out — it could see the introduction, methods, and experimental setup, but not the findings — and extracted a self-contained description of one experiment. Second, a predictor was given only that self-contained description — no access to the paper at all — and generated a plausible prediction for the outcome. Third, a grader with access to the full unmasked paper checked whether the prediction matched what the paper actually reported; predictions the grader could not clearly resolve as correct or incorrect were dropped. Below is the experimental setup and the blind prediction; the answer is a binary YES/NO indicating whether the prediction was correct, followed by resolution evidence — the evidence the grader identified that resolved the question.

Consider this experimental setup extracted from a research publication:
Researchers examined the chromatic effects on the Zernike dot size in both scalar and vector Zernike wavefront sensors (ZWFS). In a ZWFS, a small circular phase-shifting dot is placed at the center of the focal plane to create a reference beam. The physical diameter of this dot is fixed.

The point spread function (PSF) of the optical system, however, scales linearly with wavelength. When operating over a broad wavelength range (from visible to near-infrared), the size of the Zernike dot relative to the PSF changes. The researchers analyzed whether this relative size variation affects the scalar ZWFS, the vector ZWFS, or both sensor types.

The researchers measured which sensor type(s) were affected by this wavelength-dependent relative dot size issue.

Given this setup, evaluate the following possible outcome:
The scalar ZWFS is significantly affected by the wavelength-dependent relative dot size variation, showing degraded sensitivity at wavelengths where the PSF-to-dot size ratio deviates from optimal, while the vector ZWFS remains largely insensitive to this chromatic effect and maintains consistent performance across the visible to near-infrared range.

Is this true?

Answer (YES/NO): NO